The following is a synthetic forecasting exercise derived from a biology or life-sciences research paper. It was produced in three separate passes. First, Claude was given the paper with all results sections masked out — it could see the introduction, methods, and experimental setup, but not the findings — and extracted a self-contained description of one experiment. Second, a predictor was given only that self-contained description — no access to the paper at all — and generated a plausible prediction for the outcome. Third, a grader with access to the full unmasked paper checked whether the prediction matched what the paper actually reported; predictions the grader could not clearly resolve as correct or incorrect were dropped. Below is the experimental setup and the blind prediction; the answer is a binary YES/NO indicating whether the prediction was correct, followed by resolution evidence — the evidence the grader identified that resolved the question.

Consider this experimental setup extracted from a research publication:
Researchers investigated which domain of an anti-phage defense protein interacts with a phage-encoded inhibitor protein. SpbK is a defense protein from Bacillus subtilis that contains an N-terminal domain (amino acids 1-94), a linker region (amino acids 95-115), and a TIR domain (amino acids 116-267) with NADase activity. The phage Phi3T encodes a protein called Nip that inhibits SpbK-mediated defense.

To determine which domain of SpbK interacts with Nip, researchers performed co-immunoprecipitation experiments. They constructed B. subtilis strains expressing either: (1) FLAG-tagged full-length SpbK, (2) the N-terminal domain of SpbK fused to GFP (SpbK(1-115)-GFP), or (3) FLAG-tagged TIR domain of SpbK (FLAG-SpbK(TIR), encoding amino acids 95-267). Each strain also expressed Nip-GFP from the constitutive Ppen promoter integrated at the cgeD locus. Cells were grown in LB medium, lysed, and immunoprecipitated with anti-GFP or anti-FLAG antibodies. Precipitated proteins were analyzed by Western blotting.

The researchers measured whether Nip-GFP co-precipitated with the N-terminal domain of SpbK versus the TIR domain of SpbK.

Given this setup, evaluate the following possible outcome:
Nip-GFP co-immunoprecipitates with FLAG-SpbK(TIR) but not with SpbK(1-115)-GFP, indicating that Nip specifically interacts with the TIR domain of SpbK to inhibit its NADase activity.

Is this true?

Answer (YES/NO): YES